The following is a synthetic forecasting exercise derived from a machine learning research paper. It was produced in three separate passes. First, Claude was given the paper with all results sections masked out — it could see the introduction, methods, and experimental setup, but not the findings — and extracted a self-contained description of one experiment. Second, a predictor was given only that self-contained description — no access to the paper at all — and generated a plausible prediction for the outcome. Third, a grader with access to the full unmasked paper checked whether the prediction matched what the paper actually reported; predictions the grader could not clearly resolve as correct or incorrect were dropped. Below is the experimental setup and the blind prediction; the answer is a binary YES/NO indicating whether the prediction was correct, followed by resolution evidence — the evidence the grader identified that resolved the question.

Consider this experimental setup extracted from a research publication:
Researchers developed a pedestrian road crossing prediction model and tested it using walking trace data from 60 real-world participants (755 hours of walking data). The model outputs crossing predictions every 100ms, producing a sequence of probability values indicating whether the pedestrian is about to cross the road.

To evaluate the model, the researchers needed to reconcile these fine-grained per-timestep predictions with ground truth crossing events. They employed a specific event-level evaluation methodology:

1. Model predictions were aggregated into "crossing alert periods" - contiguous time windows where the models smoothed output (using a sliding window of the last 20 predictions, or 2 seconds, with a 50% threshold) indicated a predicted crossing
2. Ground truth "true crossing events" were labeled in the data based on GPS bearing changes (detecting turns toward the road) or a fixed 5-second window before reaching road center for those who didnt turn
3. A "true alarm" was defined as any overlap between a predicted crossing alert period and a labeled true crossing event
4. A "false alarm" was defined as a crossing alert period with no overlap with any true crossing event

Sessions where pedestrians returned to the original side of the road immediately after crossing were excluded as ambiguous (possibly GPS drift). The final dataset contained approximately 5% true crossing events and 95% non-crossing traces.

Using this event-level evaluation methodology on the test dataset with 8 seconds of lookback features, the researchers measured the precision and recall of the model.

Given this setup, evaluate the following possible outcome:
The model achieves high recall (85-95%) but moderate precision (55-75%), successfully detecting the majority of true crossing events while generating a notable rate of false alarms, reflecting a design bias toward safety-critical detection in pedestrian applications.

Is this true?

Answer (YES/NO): NO